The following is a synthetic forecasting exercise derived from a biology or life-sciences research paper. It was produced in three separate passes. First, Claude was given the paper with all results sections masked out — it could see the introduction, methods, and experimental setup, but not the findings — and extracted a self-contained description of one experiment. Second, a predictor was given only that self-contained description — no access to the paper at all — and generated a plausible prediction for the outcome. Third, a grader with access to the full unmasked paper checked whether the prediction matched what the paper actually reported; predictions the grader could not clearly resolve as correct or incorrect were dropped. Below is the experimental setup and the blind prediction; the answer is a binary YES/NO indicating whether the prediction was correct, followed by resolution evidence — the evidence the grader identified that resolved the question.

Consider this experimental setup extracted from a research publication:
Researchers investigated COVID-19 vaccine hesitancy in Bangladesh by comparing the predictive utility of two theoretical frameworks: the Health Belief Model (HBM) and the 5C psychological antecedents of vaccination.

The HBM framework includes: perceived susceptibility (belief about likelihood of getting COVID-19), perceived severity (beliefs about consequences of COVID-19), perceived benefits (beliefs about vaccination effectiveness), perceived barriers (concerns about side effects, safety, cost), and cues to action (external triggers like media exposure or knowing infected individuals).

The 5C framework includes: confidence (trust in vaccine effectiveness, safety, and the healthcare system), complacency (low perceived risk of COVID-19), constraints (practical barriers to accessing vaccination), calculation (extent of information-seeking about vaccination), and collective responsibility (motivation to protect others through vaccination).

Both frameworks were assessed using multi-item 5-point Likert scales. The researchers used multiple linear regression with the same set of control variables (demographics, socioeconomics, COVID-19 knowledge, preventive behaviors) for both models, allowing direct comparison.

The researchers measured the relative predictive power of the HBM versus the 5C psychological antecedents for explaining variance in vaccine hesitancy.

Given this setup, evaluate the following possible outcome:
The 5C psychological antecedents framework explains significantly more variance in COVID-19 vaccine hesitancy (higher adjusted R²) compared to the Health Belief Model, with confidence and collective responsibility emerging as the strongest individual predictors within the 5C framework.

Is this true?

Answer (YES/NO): NO